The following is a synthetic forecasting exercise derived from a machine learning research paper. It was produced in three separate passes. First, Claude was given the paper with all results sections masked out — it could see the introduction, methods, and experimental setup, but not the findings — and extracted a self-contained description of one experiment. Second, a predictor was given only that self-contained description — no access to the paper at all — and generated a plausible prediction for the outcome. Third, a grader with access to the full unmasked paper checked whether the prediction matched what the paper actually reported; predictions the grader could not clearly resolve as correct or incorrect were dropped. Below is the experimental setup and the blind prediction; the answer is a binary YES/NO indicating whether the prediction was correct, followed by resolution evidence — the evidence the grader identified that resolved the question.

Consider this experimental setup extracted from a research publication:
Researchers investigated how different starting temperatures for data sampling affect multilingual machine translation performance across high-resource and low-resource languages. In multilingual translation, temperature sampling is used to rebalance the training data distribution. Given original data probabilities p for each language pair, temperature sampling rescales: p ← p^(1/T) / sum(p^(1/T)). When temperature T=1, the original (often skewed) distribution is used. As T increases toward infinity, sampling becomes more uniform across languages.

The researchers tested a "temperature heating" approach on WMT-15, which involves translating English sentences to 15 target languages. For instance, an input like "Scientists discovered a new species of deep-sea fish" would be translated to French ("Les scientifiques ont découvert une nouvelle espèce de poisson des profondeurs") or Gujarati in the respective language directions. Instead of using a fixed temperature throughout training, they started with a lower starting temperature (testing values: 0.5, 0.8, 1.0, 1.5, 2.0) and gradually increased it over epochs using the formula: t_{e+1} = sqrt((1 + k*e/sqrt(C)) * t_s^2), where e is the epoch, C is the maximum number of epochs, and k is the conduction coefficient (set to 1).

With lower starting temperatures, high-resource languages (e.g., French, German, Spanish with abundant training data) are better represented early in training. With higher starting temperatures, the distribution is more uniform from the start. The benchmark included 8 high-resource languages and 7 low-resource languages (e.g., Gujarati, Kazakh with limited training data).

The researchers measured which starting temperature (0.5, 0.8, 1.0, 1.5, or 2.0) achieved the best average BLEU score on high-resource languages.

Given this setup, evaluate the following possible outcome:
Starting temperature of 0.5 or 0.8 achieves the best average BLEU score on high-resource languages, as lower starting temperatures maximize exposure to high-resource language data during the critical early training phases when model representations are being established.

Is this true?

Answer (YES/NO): YES